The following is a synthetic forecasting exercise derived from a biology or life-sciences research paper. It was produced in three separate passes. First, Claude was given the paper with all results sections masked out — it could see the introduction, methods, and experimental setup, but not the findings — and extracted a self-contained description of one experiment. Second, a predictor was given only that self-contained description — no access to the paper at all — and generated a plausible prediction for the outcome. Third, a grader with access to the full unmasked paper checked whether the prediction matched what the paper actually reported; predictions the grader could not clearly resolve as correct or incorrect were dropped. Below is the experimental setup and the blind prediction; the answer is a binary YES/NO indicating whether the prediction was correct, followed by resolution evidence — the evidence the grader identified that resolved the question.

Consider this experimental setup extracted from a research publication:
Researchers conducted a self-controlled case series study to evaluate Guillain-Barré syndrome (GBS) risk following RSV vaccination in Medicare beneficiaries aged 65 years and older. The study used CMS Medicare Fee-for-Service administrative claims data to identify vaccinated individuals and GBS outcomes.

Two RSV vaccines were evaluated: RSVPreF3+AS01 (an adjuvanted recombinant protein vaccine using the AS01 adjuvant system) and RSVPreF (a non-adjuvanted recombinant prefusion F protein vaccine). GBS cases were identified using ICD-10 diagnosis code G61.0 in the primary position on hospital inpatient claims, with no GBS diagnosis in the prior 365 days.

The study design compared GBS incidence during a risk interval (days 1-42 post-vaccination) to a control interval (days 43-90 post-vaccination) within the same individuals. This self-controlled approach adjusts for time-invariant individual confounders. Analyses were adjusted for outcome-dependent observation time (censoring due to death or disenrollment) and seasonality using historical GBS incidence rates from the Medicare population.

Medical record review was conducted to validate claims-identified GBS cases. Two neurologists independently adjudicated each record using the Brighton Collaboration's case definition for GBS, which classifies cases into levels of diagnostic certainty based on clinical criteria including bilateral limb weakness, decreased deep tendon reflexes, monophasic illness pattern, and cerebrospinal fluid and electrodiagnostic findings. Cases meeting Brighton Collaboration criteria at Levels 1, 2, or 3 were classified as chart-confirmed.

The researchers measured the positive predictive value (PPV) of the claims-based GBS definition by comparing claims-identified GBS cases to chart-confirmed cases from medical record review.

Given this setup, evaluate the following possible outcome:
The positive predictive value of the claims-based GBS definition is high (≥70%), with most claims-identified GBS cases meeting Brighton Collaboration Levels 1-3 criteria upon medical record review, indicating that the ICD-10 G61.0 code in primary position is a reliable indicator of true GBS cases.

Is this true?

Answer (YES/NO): NO